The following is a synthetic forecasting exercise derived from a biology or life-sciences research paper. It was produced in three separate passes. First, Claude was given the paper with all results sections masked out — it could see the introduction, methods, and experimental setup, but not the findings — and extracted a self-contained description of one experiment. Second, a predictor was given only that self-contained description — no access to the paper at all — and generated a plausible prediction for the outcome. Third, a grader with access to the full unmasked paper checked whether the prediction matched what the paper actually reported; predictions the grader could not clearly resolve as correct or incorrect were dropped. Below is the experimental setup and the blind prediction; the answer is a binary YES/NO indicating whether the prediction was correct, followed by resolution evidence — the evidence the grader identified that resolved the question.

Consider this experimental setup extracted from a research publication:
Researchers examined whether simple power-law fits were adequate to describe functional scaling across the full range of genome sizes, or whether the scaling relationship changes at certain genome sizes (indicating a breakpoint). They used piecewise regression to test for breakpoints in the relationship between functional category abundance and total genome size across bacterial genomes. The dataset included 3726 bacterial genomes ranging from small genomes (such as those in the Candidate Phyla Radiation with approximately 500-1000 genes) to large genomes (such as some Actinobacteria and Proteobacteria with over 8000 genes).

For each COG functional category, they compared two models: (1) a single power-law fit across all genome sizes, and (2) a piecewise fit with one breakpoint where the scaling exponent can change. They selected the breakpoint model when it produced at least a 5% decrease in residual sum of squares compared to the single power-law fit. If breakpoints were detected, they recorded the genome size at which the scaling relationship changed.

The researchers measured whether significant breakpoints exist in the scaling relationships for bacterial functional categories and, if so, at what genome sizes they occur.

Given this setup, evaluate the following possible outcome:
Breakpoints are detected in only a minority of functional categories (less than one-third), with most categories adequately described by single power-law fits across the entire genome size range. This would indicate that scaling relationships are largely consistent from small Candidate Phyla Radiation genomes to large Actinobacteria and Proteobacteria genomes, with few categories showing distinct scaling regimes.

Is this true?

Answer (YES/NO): NO